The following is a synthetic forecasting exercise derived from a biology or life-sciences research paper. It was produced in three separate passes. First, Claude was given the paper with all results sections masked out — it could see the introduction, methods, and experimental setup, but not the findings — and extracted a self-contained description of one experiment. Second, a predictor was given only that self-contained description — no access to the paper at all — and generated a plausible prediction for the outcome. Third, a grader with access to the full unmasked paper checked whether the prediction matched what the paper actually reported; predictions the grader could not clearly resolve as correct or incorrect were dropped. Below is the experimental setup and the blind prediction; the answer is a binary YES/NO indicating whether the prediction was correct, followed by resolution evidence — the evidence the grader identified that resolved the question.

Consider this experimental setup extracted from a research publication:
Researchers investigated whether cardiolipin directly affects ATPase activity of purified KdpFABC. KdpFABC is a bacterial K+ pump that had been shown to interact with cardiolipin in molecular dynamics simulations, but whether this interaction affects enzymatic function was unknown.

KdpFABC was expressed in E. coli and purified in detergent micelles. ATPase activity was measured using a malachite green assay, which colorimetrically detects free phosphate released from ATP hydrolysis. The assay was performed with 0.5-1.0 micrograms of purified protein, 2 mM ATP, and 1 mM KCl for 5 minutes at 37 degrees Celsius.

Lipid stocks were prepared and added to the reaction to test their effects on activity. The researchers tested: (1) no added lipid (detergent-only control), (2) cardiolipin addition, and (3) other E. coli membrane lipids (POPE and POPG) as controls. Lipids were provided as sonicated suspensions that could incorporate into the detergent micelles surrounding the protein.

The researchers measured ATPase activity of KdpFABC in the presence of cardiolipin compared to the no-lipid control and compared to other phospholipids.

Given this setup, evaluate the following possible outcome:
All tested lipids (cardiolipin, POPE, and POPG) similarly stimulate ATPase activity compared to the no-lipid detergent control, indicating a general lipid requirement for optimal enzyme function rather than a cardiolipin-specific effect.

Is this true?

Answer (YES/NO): NO